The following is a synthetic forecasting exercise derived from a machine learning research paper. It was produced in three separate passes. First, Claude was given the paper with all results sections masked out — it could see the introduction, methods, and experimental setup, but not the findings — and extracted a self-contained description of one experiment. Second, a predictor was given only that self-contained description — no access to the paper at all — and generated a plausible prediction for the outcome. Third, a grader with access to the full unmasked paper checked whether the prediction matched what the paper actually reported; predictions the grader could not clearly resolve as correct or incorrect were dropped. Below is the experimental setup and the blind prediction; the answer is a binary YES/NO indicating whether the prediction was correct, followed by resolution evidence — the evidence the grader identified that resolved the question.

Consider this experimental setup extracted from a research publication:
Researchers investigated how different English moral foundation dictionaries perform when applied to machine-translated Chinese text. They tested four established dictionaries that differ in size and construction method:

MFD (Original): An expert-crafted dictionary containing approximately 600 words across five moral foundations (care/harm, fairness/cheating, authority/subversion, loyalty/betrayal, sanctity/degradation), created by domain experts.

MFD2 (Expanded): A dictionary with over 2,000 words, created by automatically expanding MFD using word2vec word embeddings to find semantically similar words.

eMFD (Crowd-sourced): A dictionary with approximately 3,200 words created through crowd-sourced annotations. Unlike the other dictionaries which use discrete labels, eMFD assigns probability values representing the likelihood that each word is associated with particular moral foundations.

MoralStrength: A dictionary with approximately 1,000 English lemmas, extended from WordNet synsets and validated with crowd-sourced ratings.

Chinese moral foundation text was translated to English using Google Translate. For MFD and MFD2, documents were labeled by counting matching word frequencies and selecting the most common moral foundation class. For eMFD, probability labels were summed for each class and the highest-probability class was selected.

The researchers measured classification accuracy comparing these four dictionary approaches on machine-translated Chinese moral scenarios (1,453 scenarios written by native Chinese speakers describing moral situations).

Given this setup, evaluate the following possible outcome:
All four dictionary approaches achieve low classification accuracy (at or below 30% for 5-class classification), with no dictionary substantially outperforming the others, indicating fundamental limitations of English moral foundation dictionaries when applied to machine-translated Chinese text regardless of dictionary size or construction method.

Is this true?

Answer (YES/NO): NO